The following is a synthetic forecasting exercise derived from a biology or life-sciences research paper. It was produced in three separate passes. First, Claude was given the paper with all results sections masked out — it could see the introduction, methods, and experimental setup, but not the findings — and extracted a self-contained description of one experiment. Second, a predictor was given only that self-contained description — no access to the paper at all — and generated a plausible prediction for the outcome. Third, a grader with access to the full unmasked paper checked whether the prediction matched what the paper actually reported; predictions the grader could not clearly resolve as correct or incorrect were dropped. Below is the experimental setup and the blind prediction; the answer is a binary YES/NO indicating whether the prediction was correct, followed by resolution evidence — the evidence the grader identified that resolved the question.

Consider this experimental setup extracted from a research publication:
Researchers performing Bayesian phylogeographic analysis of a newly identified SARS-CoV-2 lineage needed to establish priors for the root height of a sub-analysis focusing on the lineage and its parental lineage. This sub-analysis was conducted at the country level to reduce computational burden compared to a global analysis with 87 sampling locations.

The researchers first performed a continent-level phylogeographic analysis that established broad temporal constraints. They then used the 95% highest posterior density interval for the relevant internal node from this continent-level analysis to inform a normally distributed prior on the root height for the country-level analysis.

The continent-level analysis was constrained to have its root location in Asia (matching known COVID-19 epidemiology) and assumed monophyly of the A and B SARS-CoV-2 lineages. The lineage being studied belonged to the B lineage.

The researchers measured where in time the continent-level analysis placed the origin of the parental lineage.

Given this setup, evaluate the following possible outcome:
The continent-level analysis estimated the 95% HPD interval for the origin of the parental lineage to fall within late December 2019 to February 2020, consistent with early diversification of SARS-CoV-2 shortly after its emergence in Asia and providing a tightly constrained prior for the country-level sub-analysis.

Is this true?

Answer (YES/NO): NO